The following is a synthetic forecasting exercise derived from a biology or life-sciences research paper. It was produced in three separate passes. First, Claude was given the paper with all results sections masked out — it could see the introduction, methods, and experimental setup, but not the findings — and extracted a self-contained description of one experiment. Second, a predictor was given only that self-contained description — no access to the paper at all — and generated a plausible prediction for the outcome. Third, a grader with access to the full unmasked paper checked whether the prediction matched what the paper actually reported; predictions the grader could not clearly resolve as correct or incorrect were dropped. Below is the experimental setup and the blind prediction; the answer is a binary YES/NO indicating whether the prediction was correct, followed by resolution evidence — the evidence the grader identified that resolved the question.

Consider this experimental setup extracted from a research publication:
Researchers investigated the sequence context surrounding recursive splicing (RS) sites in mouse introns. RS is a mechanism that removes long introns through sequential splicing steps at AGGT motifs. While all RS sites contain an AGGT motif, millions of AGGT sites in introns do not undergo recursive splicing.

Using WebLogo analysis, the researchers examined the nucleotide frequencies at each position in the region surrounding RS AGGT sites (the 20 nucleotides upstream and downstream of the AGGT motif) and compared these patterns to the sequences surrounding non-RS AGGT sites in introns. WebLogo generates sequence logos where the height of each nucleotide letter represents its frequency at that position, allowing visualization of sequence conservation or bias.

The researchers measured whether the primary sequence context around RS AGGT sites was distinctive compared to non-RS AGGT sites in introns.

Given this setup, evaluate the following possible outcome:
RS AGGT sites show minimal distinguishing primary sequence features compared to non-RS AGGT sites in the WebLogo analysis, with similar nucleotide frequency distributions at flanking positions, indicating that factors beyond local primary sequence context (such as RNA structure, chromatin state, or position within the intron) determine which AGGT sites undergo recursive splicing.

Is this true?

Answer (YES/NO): NO